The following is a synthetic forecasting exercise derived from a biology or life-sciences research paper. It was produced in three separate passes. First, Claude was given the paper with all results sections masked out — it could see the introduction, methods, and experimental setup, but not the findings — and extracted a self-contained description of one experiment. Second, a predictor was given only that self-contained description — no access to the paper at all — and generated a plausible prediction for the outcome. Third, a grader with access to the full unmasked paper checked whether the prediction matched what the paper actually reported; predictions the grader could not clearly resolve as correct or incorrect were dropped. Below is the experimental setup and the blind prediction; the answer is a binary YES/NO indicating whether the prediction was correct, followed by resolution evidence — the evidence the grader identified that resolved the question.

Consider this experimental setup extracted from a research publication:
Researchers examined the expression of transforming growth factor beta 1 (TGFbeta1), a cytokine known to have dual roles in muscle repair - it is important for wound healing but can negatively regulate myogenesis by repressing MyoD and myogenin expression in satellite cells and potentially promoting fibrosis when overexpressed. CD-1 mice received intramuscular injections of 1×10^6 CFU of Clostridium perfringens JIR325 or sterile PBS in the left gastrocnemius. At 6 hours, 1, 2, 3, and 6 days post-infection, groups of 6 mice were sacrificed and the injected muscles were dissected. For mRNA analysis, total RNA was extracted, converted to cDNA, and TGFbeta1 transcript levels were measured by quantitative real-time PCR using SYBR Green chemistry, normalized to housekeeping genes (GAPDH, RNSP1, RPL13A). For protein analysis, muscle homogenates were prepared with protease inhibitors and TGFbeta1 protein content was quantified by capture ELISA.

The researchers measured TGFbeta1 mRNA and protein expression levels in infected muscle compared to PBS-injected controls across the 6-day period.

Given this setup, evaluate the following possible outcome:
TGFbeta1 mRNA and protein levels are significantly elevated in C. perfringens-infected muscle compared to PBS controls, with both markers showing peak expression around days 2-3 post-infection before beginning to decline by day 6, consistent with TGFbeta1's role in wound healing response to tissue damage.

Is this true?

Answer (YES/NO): NO